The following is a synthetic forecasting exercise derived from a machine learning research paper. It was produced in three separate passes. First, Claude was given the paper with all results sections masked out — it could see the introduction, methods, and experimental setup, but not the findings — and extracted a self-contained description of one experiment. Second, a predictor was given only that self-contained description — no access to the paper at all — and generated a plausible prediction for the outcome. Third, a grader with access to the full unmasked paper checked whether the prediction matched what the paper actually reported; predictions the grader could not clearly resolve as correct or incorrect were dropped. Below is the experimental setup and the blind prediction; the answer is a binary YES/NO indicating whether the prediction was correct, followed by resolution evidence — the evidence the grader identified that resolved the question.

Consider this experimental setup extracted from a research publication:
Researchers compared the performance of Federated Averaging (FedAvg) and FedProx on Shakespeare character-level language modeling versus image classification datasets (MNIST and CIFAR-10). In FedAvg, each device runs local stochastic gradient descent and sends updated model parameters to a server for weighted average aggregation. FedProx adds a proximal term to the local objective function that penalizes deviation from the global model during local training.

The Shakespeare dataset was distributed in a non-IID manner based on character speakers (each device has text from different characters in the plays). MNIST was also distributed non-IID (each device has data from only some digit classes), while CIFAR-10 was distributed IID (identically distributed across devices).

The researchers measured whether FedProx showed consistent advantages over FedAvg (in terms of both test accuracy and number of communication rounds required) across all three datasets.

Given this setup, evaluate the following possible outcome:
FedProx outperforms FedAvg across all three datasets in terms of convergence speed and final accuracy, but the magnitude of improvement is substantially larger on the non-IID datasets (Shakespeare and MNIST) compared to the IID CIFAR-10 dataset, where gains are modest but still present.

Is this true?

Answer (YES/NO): NO